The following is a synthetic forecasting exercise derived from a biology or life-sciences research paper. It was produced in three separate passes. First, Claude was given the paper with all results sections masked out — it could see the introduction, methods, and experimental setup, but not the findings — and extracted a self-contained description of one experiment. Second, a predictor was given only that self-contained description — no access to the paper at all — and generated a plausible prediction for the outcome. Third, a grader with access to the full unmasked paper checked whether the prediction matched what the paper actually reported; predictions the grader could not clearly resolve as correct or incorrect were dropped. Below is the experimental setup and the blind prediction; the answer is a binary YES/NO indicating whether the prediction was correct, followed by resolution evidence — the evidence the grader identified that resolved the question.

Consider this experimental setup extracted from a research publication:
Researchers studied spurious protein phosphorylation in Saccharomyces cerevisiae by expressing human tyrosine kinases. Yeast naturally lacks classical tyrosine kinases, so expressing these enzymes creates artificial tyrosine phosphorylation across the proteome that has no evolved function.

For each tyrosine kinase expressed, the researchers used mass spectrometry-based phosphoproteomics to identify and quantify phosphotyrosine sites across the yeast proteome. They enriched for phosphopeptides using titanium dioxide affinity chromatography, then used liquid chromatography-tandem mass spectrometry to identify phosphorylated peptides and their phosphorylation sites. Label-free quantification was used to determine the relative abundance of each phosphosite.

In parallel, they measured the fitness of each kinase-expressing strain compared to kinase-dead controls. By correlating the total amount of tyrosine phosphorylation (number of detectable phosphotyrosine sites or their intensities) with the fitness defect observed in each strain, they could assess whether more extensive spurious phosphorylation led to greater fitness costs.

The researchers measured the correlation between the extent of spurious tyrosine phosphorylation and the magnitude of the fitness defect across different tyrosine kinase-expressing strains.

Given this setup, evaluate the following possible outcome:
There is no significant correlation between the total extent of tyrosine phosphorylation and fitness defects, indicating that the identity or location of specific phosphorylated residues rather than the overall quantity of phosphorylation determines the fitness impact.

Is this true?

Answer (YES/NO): NO